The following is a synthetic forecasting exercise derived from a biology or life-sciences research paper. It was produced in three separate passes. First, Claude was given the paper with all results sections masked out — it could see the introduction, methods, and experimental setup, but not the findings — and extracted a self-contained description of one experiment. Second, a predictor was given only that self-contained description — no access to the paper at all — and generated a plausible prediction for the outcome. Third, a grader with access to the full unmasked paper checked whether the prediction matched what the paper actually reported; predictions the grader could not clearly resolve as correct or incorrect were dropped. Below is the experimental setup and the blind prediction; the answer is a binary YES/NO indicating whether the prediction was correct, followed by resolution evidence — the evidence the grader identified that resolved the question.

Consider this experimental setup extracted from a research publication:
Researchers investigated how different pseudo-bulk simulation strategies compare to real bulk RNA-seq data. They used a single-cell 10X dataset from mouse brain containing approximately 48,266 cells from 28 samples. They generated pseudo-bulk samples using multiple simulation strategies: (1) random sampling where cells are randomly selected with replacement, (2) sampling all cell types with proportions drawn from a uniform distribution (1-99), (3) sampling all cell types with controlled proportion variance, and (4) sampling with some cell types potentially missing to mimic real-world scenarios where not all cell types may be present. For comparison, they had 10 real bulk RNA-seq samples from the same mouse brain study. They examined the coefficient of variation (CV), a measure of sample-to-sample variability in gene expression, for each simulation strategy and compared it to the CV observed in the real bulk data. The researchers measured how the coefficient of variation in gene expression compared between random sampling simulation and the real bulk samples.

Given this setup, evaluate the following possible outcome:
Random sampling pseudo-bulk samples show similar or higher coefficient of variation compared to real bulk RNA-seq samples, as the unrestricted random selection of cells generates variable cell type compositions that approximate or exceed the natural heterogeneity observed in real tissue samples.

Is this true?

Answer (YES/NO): NO